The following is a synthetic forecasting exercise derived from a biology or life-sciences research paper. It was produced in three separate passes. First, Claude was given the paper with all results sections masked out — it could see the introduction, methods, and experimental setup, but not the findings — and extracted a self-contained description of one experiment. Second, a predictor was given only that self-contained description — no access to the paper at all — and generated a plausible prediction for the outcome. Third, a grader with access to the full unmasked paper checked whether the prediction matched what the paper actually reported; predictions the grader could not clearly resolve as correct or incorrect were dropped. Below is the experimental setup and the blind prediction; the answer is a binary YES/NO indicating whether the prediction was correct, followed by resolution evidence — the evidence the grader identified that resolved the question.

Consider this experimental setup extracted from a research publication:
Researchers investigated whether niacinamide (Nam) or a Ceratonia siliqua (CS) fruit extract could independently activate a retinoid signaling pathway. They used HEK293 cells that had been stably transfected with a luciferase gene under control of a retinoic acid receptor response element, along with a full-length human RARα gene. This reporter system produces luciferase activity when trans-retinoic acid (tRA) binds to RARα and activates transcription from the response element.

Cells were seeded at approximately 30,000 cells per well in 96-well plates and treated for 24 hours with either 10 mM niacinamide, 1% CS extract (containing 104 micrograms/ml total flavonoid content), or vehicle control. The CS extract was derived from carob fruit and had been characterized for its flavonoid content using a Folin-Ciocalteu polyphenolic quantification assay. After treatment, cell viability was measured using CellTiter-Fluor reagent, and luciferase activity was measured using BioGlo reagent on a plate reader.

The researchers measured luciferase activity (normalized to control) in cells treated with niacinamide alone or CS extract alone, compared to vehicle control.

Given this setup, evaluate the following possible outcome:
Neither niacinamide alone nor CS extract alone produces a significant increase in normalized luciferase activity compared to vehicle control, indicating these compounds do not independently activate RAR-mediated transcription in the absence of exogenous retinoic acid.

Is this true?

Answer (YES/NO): YES